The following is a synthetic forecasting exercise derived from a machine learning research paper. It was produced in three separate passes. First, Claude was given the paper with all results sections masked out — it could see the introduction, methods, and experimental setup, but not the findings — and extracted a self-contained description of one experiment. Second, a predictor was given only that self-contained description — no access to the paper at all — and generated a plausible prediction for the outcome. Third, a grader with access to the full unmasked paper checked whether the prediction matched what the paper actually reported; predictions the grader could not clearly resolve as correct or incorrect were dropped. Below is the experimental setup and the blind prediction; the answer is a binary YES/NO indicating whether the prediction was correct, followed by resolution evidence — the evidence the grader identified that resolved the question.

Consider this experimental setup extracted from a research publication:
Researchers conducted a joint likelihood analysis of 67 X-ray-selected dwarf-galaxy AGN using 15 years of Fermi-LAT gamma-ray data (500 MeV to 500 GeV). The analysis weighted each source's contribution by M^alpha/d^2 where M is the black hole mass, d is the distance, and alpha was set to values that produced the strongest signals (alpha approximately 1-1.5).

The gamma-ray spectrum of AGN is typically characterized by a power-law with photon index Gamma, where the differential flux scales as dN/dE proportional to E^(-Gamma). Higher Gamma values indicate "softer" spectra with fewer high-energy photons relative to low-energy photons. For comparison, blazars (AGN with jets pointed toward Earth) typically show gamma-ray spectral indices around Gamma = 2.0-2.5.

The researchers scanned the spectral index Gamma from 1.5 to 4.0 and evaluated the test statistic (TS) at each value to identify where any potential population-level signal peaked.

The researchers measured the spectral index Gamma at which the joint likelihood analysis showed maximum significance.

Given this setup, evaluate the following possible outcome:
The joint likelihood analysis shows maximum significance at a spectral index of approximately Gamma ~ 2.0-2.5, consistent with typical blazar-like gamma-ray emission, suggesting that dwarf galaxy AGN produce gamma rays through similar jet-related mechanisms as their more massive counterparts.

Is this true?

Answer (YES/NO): NO